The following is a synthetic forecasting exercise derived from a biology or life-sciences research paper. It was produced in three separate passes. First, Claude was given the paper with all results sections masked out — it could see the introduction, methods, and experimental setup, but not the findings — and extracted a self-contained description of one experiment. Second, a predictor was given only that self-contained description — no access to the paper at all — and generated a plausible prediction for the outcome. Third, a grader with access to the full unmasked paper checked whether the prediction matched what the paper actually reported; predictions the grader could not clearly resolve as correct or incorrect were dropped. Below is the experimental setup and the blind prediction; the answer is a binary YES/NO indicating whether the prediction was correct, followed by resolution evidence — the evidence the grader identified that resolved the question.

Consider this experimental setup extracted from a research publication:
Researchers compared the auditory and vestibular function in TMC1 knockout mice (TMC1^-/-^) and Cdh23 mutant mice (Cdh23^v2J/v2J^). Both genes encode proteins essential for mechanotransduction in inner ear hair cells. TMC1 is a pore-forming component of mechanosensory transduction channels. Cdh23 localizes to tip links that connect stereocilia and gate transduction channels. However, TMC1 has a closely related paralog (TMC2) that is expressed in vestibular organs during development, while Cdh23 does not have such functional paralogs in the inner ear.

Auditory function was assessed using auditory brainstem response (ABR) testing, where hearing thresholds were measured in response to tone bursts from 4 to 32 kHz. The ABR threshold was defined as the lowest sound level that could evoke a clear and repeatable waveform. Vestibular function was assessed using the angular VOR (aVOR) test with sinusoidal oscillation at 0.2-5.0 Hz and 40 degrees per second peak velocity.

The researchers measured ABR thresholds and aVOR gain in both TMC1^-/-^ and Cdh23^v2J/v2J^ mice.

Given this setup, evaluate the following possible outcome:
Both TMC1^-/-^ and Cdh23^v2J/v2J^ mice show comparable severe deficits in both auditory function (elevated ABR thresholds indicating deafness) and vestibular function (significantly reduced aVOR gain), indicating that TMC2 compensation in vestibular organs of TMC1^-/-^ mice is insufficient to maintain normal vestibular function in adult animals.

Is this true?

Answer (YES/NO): NO